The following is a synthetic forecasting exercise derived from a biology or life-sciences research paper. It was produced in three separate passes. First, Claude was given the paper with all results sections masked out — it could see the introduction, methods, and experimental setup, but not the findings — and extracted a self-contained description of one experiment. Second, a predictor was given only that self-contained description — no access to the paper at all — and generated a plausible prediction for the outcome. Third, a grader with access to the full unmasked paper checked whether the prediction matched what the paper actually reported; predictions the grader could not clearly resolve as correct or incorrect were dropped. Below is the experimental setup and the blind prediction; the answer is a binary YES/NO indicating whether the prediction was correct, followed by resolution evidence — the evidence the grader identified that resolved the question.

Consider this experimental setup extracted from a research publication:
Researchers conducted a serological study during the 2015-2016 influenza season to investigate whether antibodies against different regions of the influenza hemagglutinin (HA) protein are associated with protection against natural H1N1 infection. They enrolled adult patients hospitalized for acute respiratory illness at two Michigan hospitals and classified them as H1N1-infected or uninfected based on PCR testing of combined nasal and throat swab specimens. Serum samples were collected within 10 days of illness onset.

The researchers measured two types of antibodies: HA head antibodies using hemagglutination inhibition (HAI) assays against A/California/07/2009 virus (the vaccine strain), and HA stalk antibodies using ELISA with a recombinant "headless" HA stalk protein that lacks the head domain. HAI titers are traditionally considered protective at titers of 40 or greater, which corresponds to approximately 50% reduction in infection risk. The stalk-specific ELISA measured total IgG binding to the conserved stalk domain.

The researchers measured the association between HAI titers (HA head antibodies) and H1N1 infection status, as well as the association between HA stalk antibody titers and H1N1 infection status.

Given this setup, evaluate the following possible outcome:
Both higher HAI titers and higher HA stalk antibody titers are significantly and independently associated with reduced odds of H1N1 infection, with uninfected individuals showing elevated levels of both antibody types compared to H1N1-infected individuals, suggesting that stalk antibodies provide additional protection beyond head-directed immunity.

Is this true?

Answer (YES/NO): NO